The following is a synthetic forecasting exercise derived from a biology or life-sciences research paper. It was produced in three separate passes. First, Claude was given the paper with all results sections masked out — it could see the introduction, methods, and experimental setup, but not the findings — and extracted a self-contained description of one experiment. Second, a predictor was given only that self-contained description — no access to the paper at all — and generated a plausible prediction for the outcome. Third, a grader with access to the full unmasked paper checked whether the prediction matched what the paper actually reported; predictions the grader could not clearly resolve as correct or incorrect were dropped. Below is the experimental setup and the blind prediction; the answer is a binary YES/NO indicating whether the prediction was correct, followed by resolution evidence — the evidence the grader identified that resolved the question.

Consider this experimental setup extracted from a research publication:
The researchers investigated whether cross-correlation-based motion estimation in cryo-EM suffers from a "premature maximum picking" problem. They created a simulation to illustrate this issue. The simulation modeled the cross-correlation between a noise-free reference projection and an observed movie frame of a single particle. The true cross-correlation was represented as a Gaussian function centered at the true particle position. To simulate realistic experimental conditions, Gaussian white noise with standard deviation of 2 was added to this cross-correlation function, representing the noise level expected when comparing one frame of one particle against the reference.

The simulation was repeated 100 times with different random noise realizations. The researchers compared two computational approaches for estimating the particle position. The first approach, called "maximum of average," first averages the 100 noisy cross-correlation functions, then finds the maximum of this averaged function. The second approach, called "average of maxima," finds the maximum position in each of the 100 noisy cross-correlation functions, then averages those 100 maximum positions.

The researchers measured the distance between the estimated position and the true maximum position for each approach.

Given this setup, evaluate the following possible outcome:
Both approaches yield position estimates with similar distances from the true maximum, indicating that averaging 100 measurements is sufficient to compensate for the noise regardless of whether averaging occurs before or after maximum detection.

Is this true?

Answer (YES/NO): NO